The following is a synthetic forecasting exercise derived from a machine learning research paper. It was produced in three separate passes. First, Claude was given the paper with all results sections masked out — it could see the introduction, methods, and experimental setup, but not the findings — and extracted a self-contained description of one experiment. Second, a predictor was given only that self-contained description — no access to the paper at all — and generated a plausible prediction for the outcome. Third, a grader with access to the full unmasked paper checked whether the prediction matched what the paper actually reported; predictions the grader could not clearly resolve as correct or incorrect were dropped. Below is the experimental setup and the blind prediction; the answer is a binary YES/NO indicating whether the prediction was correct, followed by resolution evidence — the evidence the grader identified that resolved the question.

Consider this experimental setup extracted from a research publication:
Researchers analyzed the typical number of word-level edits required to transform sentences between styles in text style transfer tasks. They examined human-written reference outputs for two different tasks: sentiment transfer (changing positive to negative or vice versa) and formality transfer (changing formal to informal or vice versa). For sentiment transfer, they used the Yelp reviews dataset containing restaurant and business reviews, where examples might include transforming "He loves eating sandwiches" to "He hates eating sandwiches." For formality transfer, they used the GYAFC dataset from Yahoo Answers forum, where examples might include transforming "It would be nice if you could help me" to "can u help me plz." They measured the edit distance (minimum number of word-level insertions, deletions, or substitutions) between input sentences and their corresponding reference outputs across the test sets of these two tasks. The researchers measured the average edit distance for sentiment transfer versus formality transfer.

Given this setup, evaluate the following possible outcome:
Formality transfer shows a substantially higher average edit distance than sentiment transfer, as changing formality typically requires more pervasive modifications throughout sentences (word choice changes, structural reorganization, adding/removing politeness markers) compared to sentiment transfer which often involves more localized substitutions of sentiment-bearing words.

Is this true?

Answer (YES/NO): YES